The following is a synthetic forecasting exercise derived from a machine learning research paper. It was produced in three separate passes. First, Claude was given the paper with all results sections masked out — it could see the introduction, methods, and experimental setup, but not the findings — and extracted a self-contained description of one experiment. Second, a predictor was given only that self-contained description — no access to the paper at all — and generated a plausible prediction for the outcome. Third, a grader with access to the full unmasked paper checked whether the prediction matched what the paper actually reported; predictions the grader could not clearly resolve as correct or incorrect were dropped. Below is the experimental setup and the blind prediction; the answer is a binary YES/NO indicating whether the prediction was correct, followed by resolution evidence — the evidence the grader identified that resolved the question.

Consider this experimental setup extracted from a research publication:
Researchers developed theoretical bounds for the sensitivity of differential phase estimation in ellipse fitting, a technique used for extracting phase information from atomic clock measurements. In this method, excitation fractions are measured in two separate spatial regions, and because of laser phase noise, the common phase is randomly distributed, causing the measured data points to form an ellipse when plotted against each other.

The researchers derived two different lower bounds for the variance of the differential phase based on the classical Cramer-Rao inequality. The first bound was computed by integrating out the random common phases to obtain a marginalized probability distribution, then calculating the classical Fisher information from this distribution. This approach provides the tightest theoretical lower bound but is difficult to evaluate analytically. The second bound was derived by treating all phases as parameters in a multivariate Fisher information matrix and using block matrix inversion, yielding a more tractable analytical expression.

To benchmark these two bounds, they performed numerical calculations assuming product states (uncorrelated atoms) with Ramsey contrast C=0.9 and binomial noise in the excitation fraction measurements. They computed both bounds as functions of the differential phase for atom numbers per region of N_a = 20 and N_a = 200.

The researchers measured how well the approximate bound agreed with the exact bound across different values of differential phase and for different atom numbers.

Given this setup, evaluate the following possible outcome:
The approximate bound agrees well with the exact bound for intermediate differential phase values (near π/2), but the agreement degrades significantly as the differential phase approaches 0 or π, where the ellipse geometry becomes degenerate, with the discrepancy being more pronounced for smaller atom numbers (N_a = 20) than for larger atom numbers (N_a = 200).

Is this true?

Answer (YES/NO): NO